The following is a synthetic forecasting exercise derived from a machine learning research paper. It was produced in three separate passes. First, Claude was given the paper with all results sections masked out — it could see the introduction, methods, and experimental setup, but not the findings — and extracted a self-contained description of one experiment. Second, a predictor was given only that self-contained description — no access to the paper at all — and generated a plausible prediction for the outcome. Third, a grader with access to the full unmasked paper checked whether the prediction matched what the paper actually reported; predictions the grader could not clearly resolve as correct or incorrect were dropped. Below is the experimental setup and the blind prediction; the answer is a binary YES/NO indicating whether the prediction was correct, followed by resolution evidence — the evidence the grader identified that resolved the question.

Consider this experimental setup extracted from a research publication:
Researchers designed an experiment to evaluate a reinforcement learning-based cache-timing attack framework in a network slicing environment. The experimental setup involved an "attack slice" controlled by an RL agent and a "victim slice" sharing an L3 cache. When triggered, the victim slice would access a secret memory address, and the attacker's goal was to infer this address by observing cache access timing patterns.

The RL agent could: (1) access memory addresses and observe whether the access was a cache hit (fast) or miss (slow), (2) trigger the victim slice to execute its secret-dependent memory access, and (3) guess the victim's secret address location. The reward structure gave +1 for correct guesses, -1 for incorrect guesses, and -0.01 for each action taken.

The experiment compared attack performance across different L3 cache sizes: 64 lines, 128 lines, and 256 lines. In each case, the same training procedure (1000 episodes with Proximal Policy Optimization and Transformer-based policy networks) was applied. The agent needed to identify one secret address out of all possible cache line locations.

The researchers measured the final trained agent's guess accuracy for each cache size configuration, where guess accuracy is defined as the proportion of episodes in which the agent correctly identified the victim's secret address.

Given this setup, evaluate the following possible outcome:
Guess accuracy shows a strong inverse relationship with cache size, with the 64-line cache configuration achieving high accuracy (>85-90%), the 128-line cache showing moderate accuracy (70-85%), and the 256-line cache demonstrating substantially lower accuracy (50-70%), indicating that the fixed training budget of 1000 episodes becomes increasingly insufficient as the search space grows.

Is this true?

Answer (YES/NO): NO